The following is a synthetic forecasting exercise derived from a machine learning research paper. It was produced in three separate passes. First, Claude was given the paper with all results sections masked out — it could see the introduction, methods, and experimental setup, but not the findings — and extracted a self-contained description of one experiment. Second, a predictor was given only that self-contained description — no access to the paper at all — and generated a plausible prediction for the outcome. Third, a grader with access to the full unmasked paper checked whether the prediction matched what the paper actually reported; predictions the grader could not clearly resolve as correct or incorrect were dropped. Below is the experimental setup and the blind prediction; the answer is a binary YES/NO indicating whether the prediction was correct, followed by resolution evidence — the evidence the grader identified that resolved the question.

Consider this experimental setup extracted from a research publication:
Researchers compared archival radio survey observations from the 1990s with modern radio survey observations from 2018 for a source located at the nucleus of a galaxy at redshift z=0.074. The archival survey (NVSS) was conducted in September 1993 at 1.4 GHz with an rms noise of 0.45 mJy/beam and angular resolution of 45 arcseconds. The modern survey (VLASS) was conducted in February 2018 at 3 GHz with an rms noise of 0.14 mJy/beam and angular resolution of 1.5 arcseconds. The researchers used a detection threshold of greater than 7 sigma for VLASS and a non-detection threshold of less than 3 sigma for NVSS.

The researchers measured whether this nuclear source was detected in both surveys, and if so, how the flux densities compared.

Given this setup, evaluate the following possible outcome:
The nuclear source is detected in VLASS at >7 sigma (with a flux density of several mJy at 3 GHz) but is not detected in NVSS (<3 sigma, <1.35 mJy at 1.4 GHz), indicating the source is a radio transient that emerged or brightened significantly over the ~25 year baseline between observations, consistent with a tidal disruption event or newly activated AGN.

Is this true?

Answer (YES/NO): NO